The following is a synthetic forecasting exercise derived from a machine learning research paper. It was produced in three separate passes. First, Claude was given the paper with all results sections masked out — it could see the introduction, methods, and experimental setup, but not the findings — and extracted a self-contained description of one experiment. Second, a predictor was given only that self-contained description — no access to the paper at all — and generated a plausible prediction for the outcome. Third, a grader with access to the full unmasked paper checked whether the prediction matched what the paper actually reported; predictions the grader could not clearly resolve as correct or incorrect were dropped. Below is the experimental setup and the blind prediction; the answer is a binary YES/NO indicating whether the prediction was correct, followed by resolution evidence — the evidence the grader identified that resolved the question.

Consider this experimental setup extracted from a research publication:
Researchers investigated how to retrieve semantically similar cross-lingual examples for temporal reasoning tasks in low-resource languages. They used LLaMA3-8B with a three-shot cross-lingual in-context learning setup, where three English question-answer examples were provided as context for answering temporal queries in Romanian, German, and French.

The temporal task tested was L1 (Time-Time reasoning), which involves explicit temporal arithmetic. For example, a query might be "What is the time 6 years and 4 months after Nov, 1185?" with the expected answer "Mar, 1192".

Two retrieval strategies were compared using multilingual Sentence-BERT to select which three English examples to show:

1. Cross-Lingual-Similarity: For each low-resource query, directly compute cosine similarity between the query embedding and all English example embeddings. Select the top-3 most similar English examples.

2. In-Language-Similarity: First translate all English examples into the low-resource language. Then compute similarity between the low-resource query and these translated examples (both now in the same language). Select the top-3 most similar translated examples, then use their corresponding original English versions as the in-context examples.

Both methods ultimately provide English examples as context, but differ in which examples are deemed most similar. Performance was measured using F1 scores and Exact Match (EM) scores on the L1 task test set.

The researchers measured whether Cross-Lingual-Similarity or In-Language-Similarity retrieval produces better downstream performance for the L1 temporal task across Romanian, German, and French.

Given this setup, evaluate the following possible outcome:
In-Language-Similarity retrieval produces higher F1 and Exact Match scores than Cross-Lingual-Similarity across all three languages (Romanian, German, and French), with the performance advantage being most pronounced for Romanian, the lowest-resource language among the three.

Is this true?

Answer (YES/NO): NO